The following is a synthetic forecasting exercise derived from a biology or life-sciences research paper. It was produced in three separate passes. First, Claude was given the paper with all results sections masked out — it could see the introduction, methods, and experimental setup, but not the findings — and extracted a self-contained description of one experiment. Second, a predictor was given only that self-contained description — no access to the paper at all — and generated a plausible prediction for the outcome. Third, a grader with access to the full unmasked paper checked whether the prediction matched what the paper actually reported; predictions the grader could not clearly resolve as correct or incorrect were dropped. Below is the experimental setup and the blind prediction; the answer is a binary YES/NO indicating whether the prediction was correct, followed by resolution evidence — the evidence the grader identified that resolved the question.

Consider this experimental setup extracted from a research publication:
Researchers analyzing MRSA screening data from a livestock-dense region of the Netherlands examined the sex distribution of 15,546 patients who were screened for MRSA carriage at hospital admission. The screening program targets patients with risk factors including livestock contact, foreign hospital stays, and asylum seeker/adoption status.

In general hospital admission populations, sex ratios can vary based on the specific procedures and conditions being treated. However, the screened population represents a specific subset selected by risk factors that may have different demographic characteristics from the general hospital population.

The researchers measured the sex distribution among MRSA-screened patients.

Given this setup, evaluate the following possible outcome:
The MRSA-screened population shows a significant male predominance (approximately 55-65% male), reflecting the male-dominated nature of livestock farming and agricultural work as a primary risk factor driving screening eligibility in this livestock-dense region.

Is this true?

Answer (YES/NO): NO